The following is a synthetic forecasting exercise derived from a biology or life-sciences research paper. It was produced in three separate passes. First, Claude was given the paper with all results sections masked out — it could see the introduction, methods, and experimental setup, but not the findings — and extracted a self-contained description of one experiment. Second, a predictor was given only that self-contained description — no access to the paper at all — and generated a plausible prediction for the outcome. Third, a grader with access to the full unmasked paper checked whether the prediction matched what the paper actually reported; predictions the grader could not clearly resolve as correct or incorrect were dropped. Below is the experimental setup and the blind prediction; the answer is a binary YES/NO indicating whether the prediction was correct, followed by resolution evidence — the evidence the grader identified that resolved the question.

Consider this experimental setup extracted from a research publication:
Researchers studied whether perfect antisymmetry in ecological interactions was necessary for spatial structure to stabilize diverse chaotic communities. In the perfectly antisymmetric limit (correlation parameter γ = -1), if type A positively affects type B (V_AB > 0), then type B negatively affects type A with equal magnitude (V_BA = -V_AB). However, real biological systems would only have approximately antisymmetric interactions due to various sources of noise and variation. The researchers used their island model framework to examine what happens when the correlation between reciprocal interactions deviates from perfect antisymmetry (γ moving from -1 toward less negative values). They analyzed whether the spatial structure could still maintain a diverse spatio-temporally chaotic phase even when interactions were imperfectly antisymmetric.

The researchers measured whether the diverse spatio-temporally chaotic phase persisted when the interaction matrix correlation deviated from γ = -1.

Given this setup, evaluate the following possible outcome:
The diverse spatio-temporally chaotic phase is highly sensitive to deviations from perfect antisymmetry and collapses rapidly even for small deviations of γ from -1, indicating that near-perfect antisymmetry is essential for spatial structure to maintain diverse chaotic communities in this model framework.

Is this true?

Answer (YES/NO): NO